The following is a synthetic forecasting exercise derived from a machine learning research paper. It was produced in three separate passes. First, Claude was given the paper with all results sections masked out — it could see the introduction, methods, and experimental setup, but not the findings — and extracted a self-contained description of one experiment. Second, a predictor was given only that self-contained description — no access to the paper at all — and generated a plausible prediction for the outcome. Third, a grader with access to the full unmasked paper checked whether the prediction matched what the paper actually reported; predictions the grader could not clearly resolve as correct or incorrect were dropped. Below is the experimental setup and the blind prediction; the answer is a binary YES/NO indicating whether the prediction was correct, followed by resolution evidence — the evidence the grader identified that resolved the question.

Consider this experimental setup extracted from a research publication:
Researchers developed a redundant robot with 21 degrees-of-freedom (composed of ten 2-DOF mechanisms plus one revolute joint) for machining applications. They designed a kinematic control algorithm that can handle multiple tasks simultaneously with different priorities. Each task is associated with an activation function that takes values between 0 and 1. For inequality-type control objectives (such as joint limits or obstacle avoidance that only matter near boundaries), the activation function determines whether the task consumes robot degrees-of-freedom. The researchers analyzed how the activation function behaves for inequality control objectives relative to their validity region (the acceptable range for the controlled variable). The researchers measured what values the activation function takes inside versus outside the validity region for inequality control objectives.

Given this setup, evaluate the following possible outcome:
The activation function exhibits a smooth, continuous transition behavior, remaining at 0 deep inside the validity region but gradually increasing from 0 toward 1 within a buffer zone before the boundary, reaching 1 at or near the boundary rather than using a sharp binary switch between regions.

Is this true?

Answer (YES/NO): NO